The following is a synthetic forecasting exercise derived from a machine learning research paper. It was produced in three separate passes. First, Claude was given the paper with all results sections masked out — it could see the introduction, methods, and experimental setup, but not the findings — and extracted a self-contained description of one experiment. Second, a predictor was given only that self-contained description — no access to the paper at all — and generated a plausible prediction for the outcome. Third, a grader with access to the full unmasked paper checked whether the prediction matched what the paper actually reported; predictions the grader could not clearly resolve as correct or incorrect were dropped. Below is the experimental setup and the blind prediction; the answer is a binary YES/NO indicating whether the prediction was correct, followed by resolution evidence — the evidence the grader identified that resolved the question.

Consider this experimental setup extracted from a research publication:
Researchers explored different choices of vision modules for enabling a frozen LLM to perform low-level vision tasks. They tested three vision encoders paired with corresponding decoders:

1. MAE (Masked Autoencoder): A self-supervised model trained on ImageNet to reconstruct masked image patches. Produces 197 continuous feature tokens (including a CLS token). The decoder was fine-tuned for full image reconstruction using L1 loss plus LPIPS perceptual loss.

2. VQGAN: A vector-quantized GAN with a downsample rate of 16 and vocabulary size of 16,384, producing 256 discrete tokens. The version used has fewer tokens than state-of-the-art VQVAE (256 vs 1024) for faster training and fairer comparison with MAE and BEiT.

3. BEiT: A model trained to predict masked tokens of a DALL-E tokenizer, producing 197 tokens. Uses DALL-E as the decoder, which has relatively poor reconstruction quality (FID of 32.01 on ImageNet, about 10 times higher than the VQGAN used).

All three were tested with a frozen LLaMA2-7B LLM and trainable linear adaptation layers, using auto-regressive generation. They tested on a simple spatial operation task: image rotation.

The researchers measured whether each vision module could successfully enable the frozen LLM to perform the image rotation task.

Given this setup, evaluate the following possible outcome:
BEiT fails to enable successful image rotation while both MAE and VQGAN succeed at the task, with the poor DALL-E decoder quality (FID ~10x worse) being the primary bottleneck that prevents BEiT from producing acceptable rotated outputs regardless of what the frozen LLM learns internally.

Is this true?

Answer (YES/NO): NO